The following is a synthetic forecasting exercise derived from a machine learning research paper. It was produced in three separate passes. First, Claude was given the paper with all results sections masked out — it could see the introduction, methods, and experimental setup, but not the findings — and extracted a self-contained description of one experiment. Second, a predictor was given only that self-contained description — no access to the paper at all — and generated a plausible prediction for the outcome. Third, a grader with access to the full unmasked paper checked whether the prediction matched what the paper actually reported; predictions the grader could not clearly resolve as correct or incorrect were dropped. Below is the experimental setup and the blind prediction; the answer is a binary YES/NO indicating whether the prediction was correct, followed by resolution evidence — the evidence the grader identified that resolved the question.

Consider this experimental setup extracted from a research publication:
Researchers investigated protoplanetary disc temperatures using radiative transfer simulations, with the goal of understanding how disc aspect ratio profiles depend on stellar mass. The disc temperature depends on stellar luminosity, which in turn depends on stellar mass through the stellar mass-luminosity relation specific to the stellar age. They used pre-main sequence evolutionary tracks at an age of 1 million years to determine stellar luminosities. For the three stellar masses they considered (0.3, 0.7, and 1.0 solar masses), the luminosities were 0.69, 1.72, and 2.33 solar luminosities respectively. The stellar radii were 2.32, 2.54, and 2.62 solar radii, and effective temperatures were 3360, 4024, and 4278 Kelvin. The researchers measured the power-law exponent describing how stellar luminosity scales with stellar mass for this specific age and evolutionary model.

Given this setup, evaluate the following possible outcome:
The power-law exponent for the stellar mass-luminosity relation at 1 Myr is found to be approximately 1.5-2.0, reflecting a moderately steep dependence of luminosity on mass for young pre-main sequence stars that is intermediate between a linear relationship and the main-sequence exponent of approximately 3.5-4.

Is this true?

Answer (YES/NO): NO